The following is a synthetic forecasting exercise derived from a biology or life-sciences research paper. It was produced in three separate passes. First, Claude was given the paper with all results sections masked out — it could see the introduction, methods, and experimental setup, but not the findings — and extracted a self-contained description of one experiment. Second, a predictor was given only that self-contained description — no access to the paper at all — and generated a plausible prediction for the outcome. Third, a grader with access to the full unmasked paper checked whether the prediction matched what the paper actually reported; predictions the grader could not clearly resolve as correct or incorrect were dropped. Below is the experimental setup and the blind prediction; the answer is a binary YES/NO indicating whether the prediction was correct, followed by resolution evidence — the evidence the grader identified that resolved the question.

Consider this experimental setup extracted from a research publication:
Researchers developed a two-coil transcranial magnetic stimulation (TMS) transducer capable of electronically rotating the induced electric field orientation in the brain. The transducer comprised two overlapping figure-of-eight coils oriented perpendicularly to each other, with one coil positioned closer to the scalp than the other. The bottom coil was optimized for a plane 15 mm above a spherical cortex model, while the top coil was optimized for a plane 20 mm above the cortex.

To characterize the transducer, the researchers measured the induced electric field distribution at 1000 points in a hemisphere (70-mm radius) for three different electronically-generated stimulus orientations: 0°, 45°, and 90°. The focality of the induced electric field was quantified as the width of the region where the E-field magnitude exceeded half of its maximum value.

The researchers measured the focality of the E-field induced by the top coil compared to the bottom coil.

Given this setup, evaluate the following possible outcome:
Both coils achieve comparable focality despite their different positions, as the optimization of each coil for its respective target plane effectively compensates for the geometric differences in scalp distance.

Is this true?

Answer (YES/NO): NO